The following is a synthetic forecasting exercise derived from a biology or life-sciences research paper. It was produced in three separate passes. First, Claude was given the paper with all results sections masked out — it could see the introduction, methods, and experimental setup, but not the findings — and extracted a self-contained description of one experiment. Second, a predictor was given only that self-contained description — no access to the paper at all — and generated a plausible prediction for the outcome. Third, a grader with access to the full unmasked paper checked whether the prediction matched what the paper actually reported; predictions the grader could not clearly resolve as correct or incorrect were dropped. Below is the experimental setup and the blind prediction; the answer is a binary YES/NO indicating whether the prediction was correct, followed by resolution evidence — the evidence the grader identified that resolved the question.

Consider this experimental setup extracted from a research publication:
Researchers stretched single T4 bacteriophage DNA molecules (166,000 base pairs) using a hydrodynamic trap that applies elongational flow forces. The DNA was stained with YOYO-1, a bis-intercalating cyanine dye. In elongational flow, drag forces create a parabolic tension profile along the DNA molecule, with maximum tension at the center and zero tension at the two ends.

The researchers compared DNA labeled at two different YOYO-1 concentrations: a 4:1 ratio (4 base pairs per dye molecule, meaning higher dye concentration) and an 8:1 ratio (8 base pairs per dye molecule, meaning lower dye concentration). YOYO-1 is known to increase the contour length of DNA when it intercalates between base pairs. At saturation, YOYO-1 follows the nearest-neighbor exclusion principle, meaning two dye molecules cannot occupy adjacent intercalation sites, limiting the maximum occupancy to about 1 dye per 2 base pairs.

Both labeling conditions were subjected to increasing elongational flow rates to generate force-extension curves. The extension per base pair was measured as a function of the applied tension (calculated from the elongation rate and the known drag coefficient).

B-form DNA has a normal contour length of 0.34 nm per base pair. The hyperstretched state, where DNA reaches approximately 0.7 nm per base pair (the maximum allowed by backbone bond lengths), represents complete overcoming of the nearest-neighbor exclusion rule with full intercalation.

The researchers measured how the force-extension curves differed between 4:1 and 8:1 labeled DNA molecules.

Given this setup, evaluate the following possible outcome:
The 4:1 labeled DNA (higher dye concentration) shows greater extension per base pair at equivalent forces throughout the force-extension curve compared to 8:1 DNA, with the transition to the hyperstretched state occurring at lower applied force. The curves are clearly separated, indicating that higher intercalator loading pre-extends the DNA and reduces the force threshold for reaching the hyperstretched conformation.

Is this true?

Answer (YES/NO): NO